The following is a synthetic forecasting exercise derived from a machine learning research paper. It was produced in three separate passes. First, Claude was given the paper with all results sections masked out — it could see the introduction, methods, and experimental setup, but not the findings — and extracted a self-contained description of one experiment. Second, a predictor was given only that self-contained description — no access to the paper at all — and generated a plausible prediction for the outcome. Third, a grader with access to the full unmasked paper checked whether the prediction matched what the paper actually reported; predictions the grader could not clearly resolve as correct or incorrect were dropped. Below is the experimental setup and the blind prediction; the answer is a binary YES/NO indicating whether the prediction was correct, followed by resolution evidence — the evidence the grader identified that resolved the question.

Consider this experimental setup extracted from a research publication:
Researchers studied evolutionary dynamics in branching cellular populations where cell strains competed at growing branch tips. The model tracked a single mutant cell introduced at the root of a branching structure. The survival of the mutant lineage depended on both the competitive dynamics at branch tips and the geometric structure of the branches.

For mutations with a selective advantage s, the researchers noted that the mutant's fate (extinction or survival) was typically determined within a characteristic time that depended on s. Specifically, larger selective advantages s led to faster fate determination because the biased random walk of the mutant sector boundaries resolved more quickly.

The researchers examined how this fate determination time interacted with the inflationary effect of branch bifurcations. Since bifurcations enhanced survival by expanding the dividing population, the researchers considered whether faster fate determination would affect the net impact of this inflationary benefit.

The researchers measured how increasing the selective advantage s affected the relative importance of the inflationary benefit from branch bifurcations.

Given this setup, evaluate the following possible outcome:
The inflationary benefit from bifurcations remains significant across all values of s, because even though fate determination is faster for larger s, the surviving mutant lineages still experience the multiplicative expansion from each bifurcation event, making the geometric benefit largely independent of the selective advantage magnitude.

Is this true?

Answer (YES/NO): NO